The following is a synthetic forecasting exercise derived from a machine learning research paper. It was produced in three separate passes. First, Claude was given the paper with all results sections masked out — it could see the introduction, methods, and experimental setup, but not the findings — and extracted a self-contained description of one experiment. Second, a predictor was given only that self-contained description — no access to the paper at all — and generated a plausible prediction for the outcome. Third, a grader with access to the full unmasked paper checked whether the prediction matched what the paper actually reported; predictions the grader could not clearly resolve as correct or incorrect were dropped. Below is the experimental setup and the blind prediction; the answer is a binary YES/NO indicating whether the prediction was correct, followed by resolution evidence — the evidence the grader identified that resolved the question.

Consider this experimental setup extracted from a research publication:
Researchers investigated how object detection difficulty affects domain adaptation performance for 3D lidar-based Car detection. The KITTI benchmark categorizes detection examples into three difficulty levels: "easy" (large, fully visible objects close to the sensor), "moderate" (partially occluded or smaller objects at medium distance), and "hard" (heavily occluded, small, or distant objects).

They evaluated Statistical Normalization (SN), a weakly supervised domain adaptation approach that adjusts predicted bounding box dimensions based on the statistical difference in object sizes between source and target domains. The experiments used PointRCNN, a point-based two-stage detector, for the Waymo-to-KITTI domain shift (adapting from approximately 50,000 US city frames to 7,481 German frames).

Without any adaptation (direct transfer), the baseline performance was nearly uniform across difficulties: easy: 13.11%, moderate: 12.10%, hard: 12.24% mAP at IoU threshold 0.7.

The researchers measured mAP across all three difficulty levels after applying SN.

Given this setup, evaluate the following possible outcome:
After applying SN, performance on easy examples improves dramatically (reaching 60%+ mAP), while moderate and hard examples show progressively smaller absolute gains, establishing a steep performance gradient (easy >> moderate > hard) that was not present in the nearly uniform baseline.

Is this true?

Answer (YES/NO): NO